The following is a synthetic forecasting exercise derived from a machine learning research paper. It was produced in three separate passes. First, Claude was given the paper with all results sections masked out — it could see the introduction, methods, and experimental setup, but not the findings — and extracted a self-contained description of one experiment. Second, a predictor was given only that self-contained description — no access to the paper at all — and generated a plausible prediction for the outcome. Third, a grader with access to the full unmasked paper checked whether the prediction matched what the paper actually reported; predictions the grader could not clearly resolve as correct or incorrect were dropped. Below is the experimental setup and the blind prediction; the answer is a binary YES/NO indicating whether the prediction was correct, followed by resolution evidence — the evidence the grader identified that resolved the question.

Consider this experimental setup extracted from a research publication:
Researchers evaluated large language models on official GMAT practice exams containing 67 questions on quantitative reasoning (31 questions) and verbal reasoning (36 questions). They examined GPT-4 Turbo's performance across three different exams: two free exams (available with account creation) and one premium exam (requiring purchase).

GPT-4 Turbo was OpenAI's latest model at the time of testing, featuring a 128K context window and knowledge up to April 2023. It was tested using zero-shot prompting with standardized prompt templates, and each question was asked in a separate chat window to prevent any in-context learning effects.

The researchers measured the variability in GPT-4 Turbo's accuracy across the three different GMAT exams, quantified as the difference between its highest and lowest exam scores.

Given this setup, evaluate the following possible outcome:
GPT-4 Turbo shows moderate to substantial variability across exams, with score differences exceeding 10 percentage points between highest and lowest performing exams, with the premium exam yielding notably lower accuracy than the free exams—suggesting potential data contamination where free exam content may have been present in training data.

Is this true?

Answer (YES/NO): NO